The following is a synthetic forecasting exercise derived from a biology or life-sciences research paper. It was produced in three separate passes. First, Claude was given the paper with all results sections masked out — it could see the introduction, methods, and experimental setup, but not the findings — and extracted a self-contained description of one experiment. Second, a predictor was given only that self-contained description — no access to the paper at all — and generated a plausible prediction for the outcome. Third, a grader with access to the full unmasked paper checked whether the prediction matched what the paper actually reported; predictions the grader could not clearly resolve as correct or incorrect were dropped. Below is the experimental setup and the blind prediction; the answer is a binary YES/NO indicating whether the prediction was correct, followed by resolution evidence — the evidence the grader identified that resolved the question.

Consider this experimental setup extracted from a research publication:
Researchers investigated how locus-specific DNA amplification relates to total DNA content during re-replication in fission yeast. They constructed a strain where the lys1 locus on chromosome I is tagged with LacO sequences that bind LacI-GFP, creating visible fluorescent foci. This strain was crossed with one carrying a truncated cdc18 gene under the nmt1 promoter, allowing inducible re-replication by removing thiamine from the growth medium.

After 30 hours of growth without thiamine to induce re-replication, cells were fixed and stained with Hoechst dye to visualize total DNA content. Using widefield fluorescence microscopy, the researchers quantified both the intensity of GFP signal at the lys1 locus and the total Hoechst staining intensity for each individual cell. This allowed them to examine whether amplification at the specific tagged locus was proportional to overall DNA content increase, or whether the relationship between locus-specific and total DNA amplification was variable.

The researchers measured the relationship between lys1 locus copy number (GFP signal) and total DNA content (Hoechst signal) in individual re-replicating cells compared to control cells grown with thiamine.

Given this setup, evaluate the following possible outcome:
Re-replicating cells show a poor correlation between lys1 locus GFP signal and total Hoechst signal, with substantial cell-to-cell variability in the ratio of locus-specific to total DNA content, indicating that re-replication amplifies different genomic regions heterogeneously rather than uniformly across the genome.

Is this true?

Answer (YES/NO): YES